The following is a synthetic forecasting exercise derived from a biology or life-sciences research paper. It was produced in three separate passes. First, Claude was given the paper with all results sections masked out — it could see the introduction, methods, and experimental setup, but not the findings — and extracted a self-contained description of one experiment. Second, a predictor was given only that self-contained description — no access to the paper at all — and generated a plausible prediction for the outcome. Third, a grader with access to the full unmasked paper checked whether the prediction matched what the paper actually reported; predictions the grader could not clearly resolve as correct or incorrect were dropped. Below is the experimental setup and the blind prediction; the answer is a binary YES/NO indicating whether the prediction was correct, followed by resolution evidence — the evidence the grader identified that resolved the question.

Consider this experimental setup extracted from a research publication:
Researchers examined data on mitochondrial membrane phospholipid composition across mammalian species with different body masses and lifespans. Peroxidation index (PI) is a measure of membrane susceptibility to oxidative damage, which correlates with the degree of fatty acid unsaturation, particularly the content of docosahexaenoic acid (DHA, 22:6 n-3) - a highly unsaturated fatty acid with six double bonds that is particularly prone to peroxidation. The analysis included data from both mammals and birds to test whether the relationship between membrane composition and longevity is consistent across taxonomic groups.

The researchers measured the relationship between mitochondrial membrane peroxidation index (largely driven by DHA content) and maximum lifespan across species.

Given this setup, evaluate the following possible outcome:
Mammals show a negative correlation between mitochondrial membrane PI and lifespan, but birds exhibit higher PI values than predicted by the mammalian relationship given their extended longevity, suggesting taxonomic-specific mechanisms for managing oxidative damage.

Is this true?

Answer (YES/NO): NO